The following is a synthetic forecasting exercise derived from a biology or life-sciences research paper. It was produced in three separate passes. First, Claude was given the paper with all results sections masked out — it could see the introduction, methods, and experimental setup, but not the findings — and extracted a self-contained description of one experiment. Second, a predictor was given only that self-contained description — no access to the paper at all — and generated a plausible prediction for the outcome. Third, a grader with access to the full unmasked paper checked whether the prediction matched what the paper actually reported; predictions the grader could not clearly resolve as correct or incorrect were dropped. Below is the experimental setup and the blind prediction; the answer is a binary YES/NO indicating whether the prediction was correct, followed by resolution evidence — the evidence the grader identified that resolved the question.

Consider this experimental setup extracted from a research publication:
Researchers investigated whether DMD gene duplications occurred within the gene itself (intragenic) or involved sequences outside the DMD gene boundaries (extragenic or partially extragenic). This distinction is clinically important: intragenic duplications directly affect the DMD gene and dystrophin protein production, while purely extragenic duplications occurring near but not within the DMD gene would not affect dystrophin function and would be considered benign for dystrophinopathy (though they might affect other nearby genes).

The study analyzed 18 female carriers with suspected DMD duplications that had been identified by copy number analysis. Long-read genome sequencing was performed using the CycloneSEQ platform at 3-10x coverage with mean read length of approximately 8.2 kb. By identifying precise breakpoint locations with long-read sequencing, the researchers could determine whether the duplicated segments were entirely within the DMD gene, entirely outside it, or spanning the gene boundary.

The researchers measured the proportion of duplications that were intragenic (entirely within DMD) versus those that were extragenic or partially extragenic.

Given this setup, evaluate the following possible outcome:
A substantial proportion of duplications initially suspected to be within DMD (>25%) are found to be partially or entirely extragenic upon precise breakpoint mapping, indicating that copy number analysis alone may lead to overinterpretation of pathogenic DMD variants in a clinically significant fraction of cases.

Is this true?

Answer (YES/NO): NO